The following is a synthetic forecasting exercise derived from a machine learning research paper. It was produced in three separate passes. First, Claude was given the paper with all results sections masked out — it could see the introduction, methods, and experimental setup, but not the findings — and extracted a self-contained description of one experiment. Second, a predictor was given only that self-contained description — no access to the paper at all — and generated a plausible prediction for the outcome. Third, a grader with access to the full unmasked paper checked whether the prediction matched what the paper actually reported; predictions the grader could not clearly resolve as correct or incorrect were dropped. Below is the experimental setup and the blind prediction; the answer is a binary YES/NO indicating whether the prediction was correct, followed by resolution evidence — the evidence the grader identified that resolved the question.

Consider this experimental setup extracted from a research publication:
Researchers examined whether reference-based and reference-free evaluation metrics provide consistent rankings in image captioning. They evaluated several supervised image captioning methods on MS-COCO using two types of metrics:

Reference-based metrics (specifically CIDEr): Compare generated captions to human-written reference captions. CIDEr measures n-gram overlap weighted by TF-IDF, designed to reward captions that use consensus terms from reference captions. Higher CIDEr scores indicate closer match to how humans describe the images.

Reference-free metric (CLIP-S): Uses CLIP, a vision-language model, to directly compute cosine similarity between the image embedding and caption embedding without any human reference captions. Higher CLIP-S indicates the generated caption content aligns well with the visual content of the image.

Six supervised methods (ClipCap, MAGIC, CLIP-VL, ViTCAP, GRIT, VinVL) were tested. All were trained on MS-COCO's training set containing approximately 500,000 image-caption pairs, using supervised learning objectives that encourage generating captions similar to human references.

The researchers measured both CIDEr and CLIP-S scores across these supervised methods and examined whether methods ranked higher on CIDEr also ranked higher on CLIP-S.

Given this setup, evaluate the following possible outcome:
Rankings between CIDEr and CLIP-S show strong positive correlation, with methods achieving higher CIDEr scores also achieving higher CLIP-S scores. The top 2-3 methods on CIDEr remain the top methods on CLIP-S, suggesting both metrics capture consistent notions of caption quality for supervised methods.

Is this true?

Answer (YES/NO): NO